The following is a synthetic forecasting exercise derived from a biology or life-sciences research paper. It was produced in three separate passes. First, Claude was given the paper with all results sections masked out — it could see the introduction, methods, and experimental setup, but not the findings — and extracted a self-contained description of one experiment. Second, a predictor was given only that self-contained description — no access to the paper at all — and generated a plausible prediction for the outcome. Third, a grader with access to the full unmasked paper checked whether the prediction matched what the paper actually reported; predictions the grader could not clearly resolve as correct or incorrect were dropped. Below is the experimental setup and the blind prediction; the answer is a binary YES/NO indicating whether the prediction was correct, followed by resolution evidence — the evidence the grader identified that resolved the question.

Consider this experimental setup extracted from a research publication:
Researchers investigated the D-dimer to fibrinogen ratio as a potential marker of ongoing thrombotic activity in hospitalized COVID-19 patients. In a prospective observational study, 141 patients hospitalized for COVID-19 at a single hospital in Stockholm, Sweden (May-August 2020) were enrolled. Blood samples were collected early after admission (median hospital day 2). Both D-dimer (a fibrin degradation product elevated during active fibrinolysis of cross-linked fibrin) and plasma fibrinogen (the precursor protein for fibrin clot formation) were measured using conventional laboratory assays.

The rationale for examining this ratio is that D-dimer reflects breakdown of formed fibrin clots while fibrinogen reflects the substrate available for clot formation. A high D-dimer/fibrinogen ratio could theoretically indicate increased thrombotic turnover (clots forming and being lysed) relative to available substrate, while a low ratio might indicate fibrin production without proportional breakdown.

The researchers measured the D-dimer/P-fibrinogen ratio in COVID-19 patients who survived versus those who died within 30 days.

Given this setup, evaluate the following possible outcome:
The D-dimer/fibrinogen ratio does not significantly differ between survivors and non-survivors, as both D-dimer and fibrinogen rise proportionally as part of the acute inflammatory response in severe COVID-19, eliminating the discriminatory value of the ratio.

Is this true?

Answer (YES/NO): YES